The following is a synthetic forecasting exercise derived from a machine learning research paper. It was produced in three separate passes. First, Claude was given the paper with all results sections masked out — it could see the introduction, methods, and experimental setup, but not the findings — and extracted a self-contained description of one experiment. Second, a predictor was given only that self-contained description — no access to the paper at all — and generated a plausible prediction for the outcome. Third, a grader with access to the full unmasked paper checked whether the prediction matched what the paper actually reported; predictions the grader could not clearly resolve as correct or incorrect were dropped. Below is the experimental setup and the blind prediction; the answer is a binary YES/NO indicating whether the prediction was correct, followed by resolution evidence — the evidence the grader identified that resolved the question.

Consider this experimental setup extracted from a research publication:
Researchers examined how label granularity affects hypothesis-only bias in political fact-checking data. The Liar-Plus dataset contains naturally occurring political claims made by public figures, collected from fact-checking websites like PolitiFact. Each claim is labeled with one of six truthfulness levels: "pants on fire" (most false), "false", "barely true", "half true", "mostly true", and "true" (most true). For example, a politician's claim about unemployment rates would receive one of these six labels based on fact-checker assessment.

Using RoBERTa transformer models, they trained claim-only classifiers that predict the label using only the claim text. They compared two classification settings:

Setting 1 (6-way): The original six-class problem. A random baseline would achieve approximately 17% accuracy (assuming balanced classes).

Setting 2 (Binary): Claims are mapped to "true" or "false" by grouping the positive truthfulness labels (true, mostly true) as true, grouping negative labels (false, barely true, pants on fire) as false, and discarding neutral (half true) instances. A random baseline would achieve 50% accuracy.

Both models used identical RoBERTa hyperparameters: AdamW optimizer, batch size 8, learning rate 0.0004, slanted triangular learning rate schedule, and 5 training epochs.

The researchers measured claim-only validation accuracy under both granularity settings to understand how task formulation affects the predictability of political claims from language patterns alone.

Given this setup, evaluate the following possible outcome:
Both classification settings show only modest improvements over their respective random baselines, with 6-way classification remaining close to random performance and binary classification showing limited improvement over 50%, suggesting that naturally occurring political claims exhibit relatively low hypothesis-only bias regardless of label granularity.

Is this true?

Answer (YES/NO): NO